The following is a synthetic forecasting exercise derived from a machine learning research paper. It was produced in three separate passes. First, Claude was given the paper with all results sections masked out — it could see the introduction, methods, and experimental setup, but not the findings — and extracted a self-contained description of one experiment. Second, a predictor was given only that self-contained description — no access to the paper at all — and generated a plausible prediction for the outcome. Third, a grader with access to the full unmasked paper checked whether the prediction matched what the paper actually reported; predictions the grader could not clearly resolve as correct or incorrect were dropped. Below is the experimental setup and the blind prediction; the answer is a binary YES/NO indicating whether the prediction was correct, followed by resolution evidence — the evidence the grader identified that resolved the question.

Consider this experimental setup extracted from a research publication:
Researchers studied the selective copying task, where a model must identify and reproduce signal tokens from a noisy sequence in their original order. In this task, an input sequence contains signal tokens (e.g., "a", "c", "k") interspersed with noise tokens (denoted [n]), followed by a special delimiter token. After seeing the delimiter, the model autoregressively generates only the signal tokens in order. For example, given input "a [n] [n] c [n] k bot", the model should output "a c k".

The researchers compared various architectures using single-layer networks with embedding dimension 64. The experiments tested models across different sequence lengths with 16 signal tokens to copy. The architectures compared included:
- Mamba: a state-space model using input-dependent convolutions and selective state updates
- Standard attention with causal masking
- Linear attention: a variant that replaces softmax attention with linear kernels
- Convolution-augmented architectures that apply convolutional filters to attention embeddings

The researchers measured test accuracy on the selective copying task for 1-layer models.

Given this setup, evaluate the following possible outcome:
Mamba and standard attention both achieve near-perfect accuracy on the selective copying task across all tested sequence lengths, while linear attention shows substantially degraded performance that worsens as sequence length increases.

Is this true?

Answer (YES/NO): NO